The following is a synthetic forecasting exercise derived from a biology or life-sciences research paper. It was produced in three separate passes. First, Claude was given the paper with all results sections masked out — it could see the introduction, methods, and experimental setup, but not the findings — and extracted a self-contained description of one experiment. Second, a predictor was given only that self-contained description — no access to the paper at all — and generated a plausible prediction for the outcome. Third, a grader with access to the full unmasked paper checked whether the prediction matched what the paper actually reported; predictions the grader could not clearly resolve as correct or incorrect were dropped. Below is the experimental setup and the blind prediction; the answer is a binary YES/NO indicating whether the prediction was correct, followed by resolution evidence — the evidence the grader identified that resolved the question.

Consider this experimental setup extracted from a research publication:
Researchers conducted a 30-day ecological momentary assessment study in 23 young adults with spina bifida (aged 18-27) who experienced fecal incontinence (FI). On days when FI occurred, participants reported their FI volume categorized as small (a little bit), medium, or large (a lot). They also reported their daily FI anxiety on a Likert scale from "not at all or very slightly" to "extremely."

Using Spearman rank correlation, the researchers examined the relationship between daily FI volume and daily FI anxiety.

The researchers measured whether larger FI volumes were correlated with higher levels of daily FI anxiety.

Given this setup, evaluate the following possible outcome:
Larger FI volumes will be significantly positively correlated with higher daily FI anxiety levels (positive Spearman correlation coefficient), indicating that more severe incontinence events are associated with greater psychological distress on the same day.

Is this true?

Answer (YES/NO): NO